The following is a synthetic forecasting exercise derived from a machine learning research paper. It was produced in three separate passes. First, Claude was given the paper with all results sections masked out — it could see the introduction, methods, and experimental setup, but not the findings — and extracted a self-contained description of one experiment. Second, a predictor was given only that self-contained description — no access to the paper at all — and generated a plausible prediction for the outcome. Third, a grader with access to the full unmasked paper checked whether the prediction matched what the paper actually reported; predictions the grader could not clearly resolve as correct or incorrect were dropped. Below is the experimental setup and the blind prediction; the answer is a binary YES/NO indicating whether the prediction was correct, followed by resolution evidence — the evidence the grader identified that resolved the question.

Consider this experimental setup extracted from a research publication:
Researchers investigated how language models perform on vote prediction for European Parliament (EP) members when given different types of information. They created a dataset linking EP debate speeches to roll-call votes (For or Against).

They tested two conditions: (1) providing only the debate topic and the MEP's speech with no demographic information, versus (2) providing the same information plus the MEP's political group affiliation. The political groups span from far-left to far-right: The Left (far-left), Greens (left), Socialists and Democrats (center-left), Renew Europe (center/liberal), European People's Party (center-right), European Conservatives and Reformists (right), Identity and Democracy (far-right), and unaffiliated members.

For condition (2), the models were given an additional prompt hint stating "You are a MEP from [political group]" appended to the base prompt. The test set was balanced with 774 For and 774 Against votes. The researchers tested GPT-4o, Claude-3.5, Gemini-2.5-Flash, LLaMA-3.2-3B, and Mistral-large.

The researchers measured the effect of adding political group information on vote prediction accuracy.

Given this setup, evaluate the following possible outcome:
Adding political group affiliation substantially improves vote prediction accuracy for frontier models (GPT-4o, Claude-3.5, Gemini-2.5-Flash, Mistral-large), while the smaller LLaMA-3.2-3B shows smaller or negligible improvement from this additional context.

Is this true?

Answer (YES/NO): NO